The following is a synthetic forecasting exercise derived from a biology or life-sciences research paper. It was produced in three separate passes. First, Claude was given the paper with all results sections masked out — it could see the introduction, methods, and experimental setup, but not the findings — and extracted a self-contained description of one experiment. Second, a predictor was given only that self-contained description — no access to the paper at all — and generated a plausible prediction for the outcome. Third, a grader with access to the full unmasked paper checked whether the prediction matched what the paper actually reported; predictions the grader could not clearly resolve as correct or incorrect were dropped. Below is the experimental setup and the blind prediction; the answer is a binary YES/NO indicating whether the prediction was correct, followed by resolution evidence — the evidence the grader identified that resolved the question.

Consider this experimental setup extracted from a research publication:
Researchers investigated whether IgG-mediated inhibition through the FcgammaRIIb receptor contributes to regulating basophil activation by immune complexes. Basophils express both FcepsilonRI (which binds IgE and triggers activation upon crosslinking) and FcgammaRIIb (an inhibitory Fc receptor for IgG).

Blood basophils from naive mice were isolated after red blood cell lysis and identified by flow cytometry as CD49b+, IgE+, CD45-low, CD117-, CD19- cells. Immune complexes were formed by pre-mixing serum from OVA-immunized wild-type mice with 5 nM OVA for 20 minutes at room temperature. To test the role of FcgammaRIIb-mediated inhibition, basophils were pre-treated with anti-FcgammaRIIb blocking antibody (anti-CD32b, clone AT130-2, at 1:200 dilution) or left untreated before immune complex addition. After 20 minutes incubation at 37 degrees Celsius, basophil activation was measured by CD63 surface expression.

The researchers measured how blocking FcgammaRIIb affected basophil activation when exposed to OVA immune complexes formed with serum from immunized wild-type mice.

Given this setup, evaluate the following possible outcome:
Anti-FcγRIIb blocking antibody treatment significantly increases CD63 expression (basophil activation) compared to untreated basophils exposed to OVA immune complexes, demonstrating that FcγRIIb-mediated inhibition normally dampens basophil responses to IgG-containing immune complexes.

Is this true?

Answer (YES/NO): YES